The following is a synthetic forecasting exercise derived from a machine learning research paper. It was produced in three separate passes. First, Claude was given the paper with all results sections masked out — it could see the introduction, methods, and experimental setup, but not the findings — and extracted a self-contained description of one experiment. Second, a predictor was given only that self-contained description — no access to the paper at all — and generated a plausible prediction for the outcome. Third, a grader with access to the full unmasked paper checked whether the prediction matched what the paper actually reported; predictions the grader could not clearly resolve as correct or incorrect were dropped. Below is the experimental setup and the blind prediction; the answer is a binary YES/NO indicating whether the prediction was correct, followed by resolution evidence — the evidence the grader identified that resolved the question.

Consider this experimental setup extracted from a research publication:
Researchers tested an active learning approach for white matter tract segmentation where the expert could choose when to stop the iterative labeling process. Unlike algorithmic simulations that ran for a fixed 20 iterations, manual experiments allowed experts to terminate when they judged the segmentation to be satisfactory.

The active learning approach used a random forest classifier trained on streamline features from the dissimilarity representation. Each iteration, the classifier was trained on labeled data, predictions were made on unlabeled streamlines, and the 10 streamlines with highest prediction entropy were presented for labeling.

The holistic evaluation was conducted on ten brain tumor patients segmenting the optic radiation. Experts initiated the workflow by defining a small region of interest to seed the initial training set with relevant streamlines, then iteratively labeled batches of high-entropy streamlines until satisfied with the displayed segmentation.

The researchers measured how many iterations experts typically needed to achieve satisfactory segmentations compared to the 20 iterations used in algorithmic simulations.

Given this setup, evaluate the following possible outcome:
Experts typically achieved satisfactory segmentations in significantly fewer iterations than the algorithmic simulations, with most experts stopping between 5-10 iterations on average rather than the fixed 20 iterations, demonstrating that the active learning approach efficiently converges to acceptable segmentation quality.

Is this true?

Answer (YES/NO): YES